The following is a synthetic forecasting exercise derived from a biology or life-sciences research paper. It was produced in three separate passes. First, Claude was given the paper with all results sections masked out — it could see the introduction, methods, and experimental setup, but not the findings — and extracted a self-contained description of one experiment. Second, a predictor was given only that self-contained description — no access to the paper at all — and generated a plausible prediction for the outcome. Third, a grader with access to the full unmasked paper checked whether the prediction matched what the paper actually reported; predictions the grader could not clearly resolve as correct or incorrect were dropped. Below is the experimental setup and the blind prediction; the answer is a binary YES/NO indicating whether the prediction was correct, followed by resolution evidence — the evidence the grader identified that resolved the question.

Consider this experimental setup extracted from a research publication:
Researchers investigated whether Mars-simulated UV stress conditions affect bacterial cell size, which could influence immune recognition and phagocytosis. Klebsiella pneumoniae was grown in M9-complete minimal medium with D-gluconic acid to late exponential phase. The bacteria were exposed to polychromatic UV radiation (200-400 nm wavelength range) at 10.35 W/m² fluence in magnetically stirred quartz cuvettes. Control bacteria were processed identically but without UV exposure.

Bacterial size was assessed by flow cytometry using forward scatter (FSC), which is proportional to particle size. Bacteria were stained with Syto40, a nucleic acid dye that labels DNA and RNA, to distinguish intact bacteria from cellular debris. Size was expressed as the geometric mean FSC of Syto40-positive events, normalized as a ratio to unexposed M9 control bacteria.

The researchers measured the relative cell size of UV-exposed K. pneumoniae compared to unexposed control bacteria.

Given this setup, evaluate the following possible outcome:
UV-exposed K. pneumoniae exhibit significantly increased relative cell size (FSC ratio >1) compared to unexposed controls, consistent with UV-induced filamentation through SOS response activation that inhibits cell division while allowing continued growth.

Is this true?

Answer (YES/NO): NO